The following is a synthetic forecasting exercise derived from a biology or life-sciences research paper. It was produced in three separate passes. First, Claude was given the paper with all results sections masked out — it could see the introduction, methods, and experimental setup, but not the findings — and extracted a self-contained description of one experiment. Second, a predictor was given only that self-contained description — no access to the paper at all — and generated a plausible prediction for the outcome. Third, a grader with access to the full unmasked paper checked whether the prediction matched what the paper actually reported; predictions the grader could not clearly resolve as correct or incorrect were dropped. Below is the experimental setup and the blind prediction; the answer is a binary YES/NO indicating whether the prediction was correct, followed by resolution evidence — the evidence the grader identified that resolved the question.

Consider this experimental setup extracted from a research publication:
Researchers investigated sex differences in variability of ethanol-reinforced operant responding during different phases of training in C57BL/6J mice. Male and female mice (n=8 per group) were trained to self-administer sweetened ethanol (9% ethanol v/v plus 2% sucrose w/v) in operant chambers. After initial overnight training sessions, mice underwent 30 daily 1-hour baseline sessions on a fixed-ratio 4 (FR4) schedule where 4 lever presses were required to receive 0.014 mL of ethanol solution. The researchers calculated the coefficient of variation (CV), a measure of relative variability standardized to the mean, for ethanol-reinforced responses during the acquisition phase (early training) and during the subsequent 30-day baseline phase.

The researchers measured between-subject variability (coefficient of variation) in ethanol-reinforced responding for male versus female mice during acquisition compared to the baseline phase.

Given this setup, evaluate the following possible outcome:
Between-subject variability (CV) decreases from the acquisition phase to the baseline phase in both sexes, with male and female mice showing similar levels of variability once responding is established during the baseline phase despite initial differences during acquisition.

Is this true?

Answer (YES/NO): YES